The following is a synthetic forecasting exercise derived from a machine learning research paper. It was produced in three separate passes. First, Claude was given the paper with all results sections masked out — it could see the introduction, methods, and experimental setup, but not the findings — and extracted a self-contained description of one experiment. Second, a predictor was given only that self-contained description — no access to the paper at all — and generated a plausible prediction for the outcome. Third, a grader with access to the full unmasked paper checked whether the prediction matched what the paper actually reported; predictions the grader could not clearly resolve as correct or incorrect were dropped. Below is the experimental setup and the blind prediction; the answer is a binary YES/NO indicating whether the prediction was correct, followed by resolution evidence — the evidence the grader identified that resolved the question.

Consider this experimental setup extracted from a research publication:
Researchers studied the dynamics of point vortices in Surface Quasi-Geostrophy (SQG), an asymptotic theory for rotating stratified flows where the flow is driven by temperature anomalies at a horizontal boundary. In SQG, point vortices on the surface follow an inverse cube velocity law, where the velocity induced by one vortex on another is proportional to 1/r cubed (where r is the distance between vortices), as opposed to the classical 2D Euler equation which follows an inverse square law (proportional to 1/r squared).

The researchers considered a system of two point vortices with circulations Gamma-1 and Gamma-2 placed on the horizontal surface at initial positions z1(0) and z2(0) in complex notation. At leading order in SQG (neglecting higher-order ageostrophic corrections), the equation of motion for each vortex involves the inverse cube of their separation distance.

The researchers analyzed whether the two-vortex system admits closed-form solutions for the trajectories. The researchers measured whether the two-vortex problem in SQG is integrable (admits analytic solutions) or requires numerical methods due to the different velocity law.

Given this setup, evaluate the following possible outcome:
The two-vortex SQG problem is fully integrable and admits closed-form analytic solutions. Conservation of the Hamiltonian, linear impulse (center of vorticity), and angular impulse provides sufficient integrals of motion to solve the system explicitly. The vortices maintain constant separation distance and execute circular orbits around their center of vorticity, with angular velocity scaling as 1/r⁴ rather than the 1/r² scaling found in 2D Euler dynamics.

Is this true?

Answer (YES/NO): NO